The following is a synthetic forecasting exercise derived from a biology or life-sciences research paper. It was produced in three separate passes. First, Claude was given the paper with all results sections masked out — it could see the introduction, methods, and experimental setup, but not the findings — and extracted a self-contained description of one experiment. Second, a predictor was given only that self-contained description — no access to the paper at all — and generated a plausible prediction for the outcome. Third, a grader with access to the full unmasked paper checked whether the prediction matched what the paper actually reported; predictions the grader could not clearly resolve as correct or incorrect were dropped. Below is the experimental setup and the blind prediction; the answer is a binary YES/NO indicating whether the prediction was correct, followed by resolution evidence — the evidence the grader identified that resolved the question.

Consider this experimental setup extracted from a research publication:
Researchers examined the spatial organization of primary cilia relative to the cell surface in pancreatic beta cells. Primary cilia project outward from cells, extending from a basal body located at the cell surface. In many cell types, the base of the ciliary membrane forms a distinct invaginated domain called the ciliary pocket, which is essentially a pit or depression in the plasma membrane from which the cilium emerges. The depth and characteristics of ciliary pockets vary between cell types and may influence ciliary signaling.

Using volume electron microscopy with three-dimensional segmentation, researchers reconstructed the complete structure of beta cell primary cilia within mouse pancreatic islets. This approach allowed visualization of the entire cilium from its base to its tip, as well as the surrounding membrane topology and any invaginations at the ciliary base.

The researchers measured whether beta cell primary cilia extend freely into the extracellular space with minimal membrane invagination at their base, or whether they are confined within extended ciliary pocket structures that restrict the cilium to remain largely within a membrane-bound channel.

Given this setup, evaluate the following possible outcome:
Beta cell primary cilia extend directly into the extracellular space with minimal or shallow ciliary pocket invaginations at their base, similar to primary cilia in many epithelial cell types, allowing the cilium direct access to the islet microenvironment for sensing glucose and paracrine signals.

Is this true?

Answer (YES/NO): NO